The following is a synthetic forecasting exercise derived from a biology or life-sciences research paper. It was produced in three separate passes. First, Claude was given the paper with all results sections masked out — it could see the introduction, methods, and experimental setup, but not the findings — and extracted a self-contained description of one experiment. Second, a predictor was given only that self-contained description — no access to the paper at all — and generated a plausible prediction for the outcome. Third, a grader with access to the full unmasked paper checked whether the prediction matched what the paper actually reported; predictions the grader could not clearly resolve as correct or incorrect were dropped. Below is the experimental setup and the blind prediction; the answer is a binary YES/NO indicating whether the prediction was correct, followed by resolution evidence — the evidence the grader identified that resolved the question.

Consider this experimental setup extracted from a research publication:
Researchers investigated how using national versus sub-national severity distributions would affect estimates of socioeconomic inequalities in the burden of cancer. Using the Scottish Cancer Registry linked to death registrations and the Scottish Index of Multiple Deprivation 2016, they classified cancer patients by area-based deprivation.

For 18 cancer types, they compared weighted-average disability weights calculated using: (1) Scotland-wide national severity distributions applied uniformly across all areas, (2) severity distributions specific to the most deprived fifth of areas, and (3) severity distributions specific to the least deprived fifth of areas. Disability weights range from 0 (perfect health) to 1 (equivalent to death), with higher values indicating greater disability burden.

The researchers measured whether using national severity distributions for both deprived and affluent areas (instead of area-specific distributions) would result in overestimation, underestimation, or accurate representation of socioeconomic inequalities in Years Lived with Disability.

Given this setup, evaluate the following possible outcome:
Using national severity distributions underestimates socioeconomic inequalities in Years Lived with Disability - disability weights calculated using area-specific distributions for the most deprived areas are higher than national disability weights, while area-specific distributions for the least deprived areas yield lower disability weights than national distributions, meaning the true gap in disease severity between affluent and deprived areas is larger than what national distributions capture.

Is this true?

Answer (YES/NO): YES